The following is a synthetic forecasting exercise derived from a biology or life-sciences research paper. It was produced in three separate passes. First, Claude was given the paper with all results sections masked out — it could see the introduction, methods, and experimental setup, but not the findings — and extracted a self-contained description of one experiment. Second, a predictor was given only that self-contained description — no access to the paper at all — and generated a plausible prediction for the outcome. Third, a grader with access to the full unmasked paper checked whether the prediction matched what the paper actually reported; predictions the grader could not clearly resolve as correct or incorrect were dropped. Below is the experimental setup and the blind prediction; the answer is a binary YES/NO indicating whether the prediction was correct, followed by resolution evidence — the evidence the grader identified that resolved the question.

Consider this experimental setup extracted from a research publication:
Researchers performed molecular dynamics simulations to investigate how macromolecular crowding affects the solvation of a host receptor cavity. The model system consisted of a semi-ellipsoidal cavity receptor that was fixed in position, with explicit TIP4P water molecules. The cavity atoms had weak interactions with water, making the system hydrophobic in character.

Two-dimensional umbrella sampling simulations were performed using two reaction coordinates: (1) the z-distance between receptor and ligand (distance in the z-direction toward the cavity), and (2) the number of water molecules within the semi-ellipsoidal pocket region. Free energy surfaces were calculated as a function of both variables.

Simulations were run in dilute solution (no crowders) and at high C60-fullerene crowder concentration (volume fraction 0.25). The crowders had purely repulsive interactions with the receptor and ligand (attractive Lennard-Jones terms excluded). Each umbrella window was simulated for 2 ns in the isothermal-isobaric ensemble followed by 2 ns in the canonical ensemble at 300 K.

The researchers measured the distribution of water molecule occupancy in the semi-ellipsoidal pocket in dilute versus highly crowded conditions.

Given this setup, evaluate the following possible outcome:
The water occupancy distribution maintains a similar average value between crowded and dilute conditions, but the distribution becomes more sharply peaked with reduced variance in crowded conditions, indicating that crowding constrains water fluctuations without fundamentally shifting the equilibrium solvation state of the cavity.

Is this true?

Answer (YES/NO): NO